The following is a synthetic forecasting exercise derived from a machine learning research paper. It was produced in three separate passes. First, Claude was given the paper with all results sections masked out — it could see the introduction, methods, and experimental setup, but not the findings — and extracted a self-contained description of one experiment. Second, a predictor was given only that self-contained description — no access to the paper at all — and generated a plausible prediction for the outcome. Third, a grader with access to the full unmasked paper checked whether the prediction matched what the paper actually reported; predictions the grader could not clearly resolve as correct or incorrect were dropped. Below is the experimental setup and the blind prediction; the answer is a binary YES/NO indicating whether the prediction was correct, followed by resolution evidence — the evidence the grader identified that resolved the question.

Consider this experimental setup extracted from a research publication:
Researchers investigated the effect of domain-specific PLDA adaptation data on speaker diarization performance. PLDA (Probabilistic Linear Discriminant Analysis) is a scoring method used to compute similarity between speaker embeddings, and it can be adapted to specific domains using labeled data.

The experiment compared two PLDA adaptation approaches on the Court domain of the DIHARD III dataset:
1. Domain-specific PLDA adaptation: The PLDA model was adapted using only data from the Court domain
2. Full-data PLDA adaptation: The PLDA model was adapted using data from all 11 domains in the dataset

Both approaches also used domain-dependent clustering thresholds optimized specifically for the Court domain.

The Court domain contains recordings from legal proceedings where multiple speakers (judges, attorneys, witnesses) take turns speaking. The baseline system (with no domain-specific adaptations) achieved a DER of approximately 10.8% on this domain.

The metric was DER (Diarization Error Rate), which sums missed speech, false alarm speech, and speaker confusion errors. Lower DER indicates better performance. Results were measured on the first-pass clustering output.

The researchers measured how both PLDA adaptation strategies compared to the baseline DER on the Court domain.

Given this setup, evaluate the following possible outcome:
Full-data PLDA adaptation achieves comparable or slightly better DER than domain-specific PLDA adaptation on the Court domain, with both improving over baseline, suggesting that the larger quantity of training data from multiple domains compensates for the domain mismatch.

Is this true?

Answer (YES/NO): NO